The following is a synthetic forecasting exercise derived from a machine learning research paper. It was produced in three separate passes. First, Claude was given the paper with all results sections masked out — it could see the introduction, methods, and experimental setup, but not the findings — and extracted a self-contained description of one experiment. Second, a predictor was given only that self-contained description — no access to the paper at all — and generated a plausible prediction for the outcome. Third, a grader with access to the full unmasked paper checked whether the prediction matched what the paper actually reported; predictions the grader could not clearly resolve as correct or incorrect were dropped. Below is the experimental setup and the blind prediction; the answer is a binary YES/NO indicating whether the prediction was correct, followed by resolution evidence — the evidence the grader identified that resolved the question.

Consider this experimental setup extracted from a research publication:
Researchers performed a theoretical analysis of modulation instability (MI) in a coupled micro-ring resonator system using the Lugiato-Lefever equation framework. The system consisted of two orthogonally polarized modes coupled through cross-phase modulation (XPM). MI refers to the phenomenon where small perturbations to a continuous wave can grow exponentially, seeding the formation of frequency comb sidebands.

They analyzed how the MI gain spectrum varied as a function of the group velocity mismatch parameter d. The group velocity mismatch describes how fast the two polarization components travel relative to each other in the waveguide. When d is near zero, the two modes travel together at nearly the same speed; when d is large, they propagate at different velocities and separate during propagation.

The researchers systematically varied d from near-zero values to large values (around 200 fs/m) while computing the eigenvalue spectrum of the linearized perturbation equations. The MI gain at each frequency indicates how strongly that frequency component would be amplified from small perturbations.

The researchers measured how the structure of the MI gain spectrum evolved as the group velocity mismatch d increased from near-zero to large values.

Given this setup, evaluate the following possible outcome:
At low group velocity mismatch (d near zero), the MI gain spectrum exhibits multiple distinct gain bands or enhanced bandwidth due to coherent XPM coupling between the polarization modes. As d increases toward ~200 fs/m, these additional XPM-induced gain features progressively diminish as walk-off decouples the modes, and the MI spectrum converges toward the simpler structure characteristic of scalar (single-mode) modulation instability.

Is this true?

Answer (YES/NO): NO